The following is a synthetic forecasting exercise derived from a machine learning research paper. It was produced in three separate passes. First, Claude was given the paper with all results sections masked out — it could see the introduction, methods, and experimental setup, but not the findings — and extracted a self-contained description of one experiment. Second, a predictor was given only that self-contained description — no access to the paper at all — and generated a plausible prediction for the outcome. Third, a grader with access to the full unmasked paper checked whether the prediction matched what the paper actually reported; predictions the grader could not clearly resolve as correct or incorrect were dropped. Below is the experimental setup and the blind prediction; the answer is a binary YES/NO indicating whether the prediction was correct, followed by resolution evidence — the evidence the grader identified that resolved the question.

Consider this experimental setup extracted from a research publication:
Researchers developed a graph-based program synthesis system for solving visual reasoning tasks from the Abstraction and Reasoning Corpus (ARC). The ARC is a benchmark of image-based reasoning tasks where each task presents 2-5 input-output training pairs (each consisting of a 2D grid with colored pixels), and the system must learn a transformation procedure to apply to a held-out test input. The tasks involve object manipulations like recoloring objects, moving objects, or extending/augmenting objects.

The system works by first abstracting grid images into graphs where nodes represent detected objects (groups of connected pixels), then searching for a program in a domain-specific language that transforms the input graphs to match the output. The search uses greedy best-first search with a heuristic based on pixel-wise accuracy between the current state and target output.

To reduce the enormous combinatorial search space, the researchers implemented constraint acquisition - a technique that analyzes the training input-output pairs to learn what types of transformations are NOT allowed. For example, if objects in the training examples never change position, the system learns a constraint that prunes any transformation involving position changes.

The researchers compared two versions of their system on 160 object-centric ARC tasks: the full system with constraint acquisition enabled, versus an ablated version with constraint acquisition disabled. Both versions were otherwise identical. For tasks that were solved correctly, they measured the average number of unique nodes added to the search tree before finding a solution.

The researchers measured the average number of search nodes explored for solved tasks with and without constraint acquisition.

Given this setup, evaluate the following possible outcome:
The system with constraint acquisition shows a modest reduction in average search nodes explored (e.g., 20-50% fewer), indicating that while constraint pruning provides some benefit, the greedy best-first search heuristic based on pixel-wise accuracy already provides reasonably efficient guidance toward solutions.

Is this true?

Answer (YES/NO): YES